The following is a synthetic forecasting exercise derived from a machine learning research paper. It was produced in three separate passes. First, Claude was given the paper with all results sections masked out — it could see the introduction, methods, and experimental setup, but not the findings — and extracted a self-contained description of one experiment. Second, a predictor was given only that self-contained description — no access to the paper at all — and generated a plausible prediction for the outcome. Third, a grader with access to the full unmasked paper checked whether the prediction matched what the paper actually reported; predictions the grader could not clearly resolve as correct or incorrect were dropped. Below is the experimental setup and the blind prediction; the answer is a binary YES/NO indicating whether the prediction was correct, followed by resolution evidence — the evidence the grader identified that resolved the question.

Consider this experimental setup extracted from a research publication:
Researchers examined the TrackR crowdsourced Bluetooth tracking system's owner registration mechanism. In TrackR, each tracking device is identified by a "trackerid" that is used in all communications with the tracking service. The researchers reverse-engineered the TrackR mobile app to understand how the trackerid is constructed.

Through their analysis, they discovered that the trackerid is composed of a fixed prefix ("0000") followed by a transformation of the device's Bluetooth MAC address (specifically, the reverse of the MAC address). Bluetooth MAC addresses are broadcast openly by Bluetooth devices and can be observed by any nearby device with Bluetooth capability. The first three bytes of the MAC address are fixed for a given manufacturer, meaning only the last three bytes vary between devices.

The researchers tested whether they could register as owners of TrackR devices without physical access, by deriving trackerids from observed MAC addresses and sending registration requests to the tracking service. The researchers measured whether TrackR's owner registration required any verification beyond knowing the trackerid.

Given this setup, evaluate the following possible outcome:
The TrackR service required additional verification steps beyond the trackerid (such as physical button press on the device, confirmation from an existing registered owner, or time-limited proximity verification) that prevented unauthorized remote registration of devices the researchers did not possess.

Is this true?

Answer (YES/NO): NO